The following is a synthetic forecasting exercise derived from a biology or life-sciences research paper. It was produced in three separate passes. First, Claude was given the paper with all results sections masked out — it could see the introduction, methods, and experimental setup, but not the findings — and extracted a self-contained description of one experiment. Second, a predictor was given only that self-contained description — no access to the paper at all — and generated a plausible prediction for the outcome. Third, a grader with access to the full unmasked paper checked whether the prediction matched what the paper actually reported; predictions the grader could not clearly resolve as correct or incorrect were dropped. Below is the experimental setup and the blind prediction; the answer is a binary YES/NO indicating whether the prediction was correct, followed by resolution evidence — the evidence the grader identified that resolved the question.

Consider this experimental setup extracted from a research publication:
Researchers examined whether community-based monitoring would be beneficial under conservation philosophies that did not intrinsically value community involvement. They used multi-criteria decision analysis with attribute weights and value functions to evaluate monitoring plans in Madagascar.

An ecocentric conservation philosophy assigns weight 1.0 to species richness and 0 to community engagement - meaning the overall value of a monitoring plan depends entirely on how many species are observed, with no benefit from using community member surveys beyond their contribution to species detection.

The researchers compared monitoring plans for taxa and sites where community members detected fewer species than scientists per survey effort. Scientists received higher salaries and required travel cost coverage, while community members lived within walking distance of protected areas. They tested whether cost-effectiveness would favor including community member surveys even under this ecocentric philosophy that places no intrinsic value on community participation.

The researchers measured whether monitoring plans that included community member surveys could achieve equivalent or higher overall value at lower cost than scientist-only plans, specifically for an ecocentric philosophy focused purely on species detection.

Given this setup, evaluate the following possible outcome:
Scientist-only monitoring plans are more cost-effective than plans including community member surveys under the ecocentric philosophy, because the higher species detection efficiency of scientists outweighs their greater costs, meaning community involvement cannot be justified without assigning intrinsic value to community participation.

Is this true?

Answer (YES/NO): NO